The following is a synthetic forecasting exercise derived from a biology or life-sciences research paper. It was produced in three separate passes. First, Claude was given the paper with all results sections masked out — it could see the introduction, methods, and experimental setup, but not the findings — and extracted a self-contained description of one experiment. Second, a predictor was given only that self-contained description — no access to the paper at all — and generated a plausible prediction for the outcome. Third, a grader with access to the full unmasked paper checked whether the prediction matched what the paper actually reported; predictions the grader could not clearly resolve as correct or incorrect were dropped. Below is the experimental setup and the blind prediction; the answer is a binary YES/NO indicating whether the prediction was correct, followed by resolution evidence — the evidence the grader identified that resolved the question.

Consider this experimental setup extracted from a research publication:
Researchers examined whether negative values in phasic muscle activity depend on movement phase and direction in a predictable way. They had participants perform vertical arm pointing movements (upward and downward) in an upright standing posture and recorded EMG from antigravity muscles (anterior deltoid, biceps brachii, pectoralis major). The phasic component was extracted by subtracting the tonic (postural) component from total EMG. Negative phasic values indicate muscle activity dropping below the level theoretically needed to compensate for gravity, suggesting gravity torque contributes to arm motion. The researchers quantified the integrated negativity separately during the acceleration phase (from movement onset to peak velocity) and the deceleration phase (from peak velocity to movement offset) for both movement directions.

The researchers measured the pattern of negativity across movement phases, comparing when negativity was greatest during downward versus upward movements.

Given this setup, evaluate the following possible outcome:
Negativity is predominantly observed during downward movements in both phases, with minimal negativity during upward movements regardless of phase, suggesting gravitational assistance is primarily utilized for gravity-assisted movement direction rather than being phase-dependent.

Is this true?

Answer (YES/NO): NO